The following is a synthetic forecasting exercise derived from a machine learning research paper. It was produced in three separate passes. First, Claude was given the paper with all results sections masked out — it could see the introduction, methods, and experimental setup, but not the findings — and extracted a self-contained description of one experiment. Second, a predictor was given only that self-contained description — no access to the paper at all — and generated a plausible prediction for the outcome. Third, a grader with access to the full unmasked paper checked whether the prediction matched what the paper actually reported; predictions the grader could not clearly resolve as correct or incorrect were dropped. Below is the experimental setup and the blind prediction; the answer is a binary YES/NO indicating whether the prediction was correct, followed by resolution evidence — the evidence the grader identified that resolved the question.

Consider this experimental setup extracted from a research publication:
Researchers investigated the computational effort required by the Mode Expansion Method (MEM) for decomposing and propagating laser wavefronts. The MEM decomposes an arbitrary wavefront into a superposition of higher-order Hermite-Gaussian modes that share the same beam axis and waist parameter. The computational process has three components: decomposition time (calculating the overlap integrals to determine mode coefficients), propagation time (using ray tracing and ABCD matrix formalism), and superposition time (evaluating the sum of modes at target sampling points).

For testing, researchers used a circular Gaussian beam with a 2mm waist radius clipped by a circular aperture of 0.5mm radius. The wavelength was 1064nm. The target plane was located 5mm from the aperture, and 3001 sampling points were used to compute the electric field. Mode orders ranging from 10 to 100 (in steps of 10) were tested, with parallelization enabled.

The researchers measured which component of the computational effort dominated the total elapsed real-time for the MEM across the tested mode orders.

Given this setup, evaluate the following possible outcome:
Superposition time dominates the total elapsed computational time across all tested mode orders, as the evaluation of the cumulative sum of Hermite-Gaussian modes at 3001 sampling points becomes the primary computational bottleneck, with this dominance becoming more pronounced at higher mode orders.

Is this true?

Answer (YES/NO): NO